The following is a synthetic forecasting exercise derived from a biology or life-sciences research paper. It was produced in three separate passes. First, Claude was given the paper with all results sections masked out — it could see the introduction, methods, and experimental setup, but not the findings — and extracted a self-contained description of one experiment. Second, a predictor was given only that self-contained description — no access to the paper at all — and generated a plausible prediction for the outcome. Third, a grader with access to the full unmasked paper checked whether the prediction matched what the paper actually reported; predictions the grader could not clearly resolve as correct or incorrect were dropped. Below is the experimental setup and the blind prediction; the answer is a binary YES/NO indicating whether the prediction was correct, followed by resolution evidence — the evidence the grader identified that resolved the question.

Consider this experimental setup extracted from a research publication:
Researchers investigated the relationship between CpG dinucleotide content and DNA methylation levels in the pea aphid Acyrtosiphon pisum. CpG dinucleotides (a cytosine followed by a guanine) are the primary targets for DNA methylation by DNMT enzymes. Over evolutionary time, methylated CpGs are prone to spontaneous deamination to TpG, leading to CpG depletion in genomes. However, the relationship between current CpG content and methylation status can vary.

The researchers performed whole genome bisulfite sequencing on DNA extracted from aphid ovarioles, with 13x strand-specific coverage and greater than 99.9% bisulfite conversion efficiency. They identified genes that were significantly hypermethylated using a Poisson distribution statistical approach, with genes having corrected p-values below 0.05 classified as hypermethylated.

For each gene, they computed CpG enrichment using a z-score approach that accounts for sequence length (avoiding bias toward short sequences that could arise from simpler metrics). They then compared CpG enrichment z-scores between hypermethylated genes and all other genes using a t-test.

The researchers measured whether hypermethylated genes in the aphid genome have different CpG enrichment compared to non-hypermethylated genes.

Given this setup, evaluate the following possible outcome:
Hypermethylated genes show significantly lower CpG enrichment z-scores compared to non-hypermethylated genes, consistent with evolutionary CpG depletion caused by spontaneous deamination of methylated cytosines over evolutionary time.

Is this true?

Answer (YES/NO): YES